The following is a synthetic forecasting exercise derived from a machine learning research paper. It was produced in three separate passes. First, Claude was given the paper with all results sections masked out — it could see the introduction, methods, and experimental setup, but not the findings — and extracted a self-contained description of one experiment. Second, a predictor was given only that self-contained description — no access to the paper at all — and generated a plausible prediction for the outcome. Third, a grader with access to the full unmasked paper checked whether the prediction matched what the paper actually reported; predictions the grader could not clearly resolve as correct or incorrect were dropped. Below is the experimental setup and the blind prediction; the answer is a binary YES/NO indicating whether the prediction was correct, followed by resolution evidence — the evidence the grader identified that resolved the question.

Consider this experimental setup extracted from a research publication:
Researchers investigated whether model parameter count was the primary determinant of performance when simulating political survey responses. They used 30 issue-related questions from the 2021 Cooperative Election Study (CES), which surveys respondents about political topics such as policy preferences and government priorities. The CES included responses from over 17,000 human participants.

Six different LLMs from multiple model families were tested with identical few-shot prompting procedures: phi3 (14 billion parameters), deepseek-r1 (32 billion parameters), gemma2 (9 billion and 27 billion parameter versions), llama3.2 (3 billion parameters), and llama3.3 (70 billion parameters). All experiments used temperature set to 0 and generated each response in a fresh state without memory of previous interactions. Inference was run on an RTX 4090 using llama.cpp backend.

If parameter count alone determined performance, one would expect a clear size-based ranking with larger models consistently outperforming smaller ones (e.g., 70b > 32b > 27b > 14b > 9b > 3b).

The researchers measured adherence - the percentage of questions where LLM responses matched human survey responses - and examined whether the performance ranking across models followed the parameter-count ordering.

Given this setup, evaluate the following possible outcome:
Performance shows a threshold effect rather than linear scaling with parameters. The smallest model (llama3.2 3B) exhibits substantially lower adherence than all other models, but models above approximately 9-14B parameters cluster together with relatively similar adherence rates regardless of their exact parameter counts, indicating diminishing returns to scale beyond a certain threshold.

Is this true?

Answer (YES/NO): NO